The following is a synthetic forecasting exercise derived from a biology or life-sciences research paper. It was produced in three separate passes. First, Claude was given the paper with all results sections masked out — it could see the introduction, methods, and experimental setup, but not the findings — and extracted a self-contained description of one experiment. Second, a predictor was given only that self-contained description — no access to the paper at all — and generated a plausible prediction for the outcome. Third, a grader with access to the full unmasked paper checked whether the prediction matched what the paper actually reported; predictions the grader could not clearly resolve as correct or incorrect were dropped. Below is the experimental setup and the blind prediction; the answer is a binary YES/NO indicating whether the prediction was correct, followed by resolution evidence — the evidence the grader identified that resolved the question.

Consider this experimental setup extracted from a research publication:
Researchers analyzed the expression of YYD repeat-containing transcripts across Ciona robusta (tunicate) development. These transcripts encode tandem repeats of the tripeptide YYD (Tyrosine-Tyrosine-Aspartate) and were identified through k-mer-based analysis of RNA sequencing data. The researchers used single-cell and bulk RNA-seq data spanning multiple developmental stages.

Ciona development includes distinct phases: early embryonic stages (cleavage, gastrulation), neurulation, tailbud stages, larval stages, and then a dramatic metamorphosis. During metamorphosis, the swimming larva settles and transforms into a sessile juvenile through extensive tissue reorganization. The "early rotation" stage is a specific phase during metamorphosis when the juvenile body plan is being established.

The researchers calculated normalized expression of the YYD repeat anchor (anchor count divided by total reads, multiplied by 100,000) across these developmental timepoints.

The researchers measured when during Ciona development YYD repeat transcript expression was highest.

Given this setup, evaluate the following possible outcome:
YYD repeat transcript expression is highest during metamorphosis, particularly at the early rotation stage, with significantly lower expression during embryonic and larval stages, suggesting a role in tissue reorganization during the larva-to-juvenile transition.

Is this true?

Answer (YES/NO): YES